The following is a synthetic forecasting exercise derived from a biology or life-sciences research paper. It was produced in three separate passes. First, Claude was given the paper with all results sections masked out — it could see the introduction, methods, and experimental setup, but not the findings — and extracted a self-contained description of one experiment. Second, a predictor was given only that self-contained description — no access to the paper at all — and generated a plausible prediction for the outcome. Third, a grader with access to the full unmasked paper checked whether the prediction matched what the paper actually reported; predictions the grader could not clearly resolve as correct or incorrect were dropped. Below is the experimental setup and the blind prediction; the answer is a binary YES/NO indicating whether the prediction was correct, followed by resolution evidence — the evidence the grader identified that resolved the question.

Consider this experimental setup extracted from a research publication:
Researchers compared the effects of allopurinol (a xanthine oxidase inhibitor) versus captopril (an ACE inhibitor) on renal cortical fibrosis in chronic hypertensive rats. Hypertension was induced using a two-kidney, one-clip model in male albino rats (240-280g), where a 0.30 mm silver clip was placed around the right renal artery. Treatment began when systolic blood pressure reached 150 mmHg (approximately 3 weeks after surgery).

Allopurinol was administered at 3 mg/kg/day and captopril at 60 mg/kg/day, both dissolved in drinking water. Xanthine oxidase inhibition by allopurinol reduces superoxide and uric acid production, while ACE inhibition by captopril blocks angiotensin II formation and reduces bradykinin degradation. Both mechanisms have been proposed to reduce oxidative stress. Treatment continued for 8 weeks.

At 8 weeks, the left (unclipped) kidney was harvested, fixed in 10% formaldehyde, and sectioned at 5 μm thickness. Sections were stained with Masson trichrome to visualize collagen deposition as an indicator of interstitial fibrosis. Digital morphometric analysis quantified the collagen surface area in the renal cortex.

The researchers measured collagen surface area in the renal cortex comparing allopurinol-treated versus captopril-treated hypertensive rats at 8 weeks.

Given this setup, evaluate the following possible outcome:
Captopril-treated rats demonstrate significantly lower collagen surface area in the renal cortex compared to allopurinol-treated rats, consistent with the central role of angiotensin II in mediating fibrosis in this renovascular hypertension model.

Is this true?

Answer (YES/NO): NO